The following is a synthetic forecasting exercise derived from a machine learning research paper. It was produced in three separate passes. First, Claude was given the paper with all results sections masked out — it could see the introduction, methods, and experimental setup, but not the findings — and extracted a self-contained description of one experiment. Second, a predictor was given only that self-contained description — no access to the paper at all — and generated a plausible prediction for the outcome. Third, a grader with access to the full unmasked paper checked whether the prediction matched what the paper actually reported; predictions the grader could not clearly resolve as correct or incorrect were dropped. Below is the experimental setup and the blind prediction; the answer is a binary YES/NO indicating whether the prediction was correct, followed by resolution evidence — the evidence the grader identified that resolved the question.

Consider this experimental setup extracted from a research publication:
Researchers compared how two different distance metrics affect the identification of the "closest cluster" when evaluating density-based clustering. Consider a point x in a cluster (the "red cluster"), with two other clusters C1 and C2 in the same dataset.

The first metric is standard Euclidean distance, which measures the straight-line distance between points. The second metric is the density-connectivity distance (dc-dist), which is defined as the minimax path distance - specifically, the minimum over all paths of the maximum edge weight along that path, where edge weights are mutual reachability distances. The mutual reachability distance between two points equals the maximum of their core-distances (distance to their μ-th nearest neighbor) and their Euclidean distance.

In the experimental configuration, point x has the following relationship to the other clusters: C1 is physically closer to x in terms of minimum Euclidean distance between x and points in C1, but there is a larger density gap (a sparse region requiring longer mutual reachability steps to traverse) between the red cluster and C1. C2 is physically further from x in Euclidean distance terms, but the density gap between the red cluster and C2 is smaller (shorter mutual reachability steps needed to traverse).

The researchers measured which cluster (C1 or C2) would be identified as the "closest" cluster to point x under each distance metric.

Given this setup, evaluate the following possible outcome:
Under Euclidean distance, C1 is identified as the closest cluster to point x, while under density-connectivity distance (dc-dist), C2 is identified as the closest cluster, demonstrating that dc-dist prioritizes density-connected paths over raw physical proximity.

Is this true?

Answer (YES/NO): YES